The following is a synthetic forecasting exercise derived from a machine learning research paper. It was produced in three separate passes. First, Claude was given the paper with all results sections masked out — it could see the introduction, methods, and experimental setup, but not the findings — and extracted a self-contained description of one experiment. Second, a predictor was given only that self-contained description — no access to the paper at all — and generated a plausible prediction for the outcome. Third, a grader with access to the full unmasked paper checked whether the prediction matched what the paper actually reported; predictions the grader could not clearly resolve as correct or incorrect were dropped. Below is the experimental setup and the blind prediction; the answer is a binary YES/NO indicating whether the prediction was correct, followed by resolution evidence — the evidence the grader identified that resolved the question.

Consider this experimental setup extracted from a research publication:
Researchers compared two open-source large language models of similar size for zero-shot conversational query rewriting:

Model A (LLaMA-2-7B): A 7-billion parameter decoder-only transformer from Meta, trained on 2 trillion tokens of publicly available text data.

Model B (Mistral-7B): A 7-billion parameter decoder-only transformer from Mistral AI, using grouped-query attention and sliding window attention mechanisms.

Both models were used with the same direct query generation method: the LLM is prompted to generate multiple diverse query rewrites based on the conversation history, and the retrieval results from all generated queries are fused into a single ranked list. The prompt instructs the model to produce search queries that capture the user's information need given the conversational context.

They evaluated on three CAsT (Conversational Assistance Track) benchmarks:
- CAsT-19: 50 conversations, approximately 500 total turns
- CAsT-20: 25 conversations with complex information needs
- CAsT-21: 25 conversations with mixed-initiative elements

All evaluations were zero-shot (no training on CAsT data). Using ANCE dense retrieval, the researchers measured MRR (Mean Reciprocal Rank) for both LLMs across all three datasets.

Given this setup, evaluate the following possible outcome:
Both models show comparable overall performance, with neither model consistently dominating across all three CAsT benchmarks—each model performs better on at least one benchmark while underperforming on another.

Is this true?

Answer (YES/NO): NO